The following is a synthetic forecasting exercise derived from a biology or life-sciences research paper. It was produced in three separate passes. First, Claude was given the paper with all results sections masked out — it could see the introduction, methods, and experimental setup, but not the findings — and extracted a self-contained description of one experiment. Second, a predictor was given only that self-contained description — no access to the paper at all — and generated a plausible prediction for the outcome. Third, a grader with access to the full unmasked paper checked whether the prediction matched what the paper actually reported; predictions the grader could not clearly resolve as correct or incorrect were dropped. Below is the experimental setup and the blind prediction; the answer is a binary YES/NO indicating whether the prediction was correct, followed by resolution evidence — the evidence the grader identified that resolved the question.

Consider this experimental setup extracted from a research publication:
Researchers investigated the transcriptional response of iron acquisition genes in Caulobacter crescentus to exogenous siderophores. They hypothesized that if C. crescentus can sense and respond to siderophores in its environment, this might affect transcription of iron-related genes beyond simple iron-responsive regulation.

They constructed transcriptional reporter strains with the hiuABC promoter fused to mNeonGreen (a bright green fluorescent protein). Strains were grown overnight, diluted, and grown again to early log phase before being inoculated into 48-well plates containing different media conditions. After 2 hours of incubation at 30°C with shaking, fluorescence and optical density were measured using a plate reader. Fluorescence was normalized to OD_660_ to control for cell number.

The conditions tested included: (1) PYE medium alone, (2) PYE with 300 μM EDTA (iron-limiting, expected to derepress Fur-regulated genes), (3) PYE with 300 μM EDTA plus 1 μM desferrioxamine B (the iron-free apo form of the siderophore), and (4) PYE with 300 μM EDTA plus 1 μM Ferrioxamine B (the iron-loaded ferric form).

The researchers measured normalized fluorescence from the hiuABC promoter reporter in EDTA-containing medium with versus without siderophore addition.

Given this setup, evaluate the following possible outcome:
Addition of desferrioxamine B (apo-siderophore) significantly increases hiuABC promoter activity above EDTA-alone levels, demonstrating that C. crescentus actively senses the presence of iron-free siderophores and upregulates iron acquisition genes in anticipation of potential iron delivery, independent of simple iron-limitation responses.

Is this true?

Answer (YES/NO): NO